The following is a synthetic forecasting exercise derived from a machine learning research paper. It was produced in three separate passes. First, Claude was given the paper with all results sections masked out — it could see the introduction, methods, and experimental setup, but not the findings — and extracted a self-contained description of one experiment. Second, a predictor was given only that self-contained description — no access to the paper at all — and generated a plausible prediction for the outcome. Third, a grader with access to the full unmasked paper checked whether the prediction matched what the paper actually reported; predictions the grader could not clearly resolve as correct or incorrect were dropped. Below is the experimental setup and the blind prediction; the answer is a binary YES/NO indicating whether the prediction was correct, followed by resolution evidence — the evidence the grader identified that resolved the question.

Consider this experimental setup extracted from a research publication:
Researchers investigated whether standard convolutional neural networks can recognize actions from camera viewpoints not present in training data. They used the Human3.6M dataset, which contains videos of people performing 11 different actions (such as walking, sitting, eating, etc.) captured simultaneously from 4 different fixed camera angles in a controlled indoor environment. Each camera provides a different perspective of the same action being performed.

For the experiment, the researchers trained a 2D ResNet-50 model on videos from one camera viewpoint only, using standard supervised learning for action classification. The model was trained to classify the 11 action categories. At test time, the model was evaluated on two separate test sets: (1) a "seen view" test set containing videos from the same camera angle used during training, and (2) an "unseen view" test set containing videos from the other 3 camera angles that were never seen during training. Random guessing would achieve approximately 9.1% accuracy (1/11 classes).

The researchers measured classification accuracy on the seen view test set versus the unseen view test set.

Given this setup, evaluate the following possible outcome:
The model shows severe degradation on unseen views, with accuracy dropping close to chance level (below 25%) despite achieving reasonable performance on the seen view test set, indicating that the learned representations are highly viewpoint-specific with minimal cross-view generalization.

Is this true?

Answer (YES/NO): YES